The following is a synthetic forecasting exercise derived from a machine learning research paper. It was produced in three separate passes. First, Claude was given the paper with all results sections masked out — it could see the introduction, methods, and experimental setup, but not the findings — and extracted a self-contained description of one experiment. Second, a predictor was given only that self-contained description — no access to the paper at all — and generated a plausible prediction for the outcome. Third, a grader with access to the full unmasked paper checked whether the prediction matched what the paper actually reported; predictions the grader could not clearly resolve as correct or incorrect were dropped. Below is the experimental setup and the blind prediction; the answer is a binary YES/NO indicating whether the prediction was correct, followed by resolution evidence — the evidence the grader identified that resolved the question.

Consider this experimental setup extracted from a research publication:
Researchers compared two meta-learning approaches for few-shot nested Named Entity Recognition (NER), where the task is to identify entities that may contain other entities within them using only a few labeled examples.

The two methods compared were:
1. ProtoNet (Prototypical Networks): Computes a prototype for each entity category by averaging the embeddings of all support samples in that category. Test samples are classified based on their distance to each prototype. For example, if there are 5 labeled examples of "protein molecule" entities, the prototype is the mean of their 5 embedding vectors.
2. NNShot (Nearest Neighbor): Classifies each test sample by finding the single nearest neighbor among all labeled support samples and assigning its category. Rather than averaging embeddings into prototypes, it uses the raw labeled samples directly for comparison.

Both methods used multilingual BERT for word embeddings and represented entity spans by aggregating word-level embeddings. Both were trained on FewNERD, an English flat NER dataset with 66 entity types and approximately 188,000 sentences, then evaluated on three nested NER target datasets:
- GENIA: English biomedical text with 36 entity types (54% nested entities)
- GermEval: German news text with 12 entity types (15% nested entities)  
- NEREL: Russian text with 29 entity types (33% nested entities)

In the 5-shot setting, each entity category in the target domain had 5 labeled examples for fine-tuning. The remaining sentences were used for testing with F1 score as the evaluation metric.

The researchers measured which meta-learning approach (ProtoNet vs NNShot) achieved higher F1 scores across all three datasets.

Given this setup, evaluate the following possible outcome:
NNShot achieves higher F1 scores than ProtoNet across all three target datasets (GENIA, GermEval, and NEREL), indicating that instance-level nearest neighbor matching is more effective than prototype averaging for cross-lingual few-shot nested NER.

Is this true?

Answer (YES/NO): YES